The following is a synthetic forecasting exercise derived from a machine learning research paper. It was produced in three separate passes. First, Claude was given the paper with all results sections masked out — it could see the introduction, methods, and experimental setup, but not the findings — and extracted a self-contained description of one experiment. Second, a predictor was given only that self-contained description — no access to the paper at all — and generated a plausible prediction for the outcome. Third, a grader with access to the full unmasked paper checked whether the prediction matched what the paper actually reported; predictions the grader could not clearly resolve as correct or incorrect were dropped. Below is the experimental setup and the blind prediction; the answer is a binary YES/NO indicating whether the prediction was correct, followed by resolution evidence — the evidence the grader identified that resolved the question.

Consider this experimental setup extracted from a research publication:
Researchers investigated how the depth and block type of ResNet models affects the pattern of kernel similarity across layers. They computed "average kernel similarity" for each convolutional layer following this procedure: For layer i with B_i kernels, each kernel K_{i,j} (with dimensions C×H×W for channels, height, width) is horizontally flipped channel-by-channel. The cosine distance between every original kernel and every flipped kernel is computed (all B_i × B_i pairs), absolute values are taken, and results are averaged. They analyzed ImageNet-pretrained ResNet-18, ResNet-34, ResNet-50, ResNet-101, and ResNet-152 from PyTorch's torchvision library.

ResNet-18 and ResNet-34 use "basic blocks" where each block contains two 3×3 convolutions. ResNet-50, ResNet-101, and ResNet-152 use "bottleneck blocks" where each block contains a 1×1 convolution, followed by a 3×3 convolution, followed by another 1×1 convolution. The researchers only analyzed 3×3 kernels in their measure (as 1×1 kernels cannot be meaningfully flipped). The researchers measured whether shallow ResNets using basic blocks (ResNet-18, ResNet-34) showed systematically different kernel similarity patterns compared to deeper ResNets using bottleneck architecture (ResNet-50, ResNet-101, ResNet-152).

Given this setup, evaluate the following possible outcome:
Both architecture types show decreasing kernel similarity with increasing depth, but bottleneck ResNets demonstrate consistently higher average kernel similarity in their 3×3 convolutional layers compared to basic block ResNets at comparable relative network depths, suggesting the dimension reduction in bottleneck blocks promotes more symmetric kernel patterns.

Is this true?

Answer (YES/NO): NO